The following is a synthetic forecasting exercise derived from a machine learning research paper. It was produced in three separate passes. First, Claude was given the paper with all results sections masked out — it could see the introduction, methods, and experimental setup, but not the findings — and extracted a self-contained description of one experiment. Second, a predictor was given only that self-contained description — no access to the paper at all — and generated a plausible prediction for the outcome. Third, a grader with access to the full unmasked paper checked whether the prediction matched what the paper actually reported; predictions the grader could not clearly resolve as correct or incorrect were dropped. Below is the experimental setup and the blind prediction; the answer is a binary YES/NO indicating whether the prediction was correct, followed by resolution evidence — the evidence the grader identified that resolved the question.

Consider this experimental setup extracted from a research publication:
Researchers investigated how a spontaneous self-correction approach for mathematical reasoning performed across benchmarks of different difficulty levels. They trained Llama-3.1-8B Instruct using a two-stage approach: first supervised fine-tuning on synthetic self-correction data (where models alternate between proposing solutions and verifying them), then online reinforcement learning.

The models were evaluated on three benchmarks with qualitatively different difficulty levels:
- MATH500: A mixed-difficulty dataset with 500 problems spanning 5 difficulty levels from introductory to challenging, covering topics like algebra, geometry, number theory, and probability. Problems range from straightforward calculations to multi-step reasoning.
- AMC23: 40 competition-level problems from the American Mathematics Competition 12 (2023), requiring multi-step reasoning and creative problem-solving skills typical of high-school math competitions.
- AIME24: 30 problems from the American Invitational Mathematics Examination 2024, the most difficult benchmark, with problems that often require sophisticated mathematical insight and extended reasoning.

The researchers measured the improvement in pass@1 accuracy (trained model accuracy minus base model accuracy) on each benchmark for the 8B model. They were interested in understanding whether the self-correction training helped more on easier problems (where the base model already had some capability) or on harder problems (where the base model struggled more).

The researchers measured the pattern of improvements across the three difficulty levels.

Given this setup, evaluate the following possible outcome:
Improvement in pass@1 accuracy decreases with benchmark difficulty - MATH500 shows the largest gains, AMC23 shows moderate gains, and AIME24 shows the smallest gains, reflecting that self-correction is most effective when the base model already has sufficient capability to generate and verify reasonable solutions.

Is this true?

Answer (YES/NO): NO